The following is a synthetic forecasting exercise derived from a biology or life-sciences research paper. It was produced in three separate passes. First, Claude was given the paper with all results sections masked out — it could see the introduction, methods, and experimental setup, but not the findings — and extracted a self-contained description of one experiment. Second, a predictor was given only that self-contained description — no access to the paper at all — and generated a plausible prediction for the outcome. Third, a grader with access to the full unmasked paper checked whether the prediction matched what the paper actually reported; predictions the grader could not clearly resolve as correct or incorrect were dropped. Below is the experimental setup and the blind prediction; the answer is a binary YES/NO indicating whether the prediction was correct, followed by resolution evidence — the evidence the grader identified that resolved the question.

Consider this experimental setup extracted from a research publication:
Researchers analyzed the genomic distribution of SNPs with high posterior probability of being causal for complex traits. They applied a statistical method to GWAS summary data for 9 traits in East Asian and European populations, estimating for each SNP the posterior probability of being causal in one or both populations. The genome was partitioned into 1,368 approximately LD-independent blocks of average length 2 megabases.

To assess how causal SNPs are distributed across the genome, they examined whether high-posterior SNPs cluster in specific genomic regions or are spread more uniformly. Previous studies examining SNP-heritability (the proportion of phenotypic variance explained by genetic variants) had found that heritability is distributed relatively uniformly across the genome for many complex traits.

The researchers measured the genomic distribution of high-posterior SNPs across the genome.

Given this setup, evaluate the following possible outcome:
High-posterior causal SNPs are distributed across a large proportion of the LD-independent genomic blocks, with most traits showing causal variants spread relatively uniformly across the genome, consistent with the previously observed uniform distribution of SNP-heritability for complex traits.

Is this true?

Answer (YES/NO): YES